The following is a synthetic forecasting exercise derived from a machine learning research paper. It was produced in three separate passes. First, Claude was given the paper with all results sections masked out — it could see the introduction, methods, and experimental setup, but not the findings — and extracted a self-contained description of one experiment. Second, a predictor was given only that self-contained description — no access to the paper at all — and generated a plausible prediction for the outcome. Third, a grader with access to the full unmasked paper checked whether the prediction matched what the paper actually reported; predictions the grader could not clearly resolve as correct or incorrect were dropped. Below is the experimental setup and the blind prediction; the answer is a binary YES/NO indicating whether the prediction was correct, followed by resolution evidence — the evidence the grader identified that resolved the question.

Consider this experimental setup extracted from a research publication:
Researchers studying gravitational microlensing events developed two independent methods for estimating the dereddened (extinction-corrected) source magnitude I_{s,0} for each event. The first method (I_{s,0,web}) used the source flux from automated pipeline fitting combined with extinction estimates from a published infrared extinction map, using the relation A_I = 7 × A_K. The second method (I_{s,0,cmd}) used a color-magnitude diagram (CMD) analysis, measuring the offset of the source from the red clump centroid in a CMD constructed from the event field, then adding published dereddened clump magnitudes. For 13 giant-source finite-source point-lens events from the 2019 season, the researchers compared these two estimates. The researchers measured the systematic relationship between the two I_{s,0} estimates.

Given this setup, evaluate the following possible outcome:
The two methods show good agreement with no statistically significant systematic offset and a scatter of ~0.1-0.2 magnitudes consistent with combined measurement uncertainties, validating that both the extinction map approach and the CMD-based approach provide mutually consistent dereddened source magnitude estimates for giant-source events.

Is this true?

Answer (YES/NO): NO